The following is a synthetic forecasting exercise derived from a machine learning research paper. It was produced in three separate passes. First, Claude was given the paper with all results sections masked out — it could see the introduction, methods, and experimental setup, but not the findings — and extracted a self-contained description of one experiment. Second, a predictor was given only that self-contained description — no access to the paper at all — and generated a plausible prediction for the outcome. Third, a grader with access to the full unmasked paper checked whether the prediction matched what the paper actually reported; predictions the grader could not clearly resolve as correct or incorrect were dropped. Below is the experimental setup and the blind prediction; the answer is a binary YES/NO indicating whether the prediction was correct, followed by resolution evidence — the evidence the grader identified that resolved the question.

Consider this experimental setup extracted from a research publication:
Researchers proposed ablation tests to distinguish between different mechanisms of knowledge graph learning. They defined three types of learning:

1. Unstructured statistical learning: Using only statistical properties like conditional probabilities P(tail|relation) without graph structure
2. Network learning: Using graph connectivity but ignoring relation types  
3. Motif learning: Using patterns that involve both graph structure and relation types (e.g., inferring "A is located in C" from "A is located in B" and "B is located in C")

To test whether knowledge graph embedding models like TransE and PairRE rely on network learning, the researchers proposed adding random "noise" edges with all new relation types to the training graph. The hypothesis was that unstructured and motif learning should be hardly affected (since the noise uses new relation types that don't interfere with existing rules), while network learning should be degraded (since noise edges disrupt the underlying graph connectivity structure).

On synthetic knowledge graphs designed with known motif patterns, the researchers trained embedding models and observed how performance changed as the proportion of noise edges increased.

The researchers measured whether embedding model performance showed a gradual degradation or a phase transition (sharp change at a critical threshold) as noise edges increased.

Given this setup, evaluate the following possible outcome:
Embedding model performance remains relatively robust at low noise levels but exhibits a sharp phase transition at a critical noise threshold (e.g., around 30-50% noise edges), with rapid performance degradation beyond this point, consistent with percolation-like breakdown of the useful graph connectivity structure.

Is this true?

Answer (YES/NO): YES